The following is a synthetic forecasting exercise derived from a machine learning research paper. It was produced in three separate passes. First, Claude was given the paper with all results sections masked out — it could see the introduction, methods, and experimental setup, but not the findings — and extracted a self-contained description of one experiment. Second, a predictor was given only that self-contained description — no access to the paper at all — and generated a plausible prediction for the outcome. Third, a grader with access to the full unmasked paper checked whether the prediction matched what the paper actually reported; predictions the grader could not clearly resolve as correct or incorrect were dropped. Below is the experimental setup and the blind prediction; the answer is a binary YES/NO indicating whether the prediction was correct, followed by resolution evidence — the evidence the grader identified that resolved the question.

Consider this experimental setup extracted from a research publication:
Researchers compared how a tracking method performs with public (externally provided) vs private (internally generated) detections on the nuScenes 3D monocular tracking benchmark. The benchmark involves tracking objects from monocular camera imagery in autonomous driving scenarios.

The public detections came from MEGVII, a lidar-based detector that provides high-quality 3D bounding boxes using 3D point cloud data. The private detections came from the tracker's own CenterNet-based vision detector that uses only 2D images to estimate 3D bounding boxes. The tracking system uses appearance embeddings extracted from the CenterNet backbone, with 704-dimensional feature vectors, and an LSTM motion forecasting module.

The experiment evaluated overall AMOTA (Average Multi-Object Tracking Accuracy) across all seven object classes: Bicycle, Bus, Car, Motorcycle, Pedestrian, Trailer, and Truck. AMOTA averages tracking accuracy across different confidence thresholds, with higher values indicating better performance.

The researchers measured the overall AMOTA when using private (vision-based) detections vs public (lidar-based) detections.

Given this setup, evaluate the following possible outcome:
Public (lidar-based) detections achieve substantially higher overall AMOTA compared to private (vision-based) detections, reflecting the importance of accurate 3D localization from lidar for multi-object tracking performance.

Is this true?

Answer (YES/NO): YES